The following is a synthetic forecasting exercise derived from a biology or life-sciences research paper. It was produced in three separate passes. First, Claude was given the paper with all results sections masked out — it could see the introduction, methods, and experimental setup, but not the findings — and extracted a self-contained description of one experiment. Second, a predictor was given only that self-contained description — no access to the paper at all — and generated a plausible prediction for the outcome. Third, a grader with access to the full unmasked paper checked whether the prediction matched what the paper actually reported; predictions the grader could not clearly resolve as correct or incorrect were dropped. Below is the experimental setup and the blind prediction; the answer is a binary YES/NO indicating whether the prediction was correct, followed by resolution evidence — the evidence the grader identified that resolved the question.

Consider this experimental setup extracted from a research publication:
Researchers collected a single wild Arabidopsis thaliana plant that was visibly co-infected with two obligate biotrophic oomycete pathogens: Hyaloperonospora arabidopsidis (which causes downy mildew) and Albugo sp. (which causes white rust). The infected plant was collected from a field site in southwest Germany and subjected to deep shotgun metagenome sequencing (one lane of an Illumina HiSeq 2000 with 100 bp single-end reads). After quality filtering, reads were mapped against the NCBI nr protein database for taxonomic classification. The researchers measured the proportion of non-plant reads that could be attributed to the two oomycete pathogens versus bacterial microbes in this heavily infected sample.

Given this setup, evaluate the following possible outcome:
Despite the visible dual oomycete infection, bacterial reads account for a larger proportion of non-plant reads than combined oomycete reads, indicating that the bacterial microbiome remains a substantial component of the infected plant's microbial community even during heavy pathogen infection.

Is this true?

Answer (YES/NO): YES